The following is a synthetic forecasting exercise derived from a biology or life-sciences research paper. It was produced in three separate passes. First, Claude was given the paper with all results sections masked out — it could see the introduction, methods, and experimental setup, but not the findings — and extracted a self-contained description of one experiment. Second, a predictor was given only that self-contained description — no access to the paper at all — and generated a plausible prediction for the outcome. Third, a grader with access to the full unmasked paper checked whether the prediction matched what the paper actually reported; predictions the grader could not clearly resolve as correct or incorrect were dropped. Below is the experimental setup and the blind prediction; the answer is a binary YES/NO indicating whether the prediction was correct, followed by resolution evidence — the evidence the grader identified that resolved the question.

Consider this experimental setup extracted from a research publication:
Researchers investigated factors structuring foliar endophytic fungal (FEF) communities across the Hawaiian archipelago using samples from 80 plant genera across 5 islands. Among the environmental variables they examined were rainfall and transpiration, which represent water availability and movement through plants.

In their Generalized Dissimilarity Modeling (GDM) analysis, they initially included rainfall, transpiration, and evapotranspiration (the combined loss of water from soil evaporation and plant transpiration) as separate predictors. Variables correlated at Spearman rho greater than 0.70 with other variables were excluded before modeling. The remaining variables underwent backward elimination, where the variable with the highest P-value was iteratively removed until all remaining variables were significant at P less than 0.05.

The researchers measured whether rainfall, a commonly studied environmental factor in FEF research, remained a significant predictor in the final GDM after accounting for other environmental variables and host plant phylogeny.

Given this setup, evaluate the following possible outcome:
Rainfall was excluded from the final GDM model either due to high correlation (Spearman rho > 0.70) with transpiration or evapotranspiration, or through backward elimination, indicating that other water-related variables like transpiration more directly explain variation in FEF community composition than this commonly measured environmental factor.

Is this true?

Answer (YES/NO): NO